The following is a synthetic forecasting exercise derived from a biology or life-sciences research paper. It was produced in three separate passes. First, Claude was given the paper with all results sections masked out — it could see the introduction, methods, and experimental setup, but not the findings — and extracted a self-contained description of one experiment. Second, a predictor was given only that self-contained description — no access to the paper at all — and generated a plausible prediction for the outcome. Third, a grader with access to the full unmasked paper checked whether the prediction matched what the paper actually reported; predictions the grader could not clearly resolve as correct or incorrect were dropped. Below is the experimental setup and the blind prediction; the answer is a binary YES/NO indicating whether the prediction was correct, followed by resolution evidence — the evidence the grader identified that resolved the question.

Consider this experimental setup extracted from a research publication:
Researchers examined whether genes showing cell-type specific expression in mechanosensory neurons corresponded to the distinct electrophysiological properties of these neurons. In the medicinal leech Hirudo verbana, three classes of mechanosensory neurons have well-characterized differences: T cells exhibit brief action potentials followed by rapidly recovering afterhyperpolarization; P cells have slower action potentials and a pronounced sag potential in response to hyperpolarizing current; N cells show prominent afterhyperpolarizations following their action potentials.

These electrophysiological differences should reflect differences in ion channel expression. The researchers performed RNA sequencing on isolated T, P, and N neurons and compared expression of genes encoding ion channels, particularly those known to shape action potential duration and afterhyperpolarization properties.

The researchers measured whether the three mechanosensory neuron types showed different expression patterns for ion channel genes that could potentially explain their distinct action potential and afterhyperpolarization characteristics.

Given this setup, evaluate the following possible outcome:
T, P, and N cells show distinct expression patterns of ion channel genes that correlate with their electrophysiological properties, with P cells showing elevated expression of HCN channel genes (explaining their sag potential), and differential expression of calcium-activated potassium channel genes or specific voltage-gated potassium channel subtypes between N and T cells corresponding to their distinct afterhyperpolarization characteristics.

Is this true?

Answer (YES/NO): NO